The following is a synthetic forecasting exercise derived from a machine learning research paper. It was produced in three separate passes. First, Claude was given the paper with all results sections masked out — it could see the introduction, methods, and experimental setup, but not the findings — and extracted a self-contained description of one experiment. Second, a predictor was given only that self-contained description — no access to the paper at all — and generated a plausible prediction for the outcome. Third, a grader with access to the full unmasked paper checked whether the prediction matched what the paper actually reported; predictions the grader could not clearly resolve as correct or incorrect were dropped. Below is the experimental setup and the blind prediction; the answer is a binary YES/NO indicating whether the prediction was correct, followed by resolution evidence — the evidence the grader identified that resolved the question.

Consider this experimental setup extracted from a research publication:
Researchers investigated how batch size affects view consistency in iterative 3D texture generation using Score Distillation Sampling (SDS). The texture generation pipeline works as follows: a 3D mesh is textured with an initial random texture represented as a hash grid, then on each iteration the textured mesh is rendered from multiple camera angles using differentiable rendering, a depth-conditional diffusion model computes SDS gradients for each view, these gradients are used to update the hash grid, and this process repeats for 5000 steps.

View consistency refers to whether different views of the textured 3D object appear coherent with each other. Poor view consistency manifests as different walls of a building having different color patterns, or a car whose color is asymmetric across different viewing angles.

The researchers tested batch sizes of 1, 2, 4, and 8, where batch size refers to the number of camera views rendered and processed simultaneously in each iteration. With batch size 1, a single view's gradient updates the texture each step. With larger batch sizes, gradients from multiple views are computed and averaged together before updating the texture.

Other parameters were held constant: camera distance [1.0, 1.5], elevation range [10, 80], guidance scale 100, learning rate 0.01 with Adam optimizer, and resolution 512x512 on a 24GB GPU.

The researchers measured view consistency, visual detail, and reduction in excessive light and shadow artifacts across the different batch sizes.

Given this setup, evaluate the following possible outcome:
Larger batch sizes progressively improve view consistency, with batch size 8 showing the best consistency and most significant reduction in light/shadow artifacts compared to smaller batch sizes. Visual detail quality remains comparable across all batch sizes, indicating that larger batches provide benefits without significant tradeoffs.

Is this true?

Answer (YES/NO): NO